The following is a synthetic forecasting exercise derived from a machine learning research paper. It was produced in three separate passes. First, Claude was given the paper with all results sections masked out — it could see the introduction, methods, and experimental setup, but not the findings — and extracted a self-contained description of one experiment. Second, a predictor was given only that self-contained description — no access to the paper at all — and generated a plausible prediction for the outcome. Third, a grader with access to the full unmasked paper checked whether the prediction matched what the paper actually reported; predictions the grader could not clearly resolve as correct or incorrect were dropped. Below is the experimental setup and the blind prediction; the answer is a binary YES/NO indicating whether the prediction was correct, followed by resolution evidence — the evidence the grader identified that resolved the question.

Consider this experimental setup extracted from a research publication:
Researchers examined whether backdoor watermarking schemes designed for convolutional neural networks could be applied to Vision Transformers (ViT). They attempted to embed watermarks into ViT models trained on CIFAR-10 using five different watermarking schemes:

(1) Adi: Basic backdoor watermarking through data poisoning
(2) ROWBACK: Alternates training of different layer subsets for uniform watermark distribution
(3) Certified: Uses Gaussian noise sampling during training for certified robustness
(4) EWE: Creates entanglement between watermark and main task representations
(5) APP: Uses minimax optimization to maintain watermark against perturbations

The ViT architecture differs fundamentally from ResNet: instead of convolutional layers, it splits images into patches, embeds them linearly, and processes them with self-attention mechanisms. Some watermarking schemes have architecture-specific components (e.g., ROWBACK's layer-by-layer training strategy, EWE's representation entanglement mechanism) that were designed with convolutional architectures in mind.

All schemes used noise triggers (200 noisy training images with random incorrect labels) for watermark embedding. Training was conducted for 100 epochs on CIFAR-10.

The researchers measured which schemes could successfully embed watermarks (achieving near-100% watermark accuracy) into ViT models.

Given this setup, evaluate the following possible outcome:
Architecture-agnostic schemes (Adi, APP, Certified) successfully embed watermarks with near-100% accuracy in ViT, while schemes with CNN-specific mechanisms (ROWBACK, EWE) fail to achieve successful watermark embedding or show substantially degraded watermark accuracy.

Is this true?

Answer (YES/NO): NO